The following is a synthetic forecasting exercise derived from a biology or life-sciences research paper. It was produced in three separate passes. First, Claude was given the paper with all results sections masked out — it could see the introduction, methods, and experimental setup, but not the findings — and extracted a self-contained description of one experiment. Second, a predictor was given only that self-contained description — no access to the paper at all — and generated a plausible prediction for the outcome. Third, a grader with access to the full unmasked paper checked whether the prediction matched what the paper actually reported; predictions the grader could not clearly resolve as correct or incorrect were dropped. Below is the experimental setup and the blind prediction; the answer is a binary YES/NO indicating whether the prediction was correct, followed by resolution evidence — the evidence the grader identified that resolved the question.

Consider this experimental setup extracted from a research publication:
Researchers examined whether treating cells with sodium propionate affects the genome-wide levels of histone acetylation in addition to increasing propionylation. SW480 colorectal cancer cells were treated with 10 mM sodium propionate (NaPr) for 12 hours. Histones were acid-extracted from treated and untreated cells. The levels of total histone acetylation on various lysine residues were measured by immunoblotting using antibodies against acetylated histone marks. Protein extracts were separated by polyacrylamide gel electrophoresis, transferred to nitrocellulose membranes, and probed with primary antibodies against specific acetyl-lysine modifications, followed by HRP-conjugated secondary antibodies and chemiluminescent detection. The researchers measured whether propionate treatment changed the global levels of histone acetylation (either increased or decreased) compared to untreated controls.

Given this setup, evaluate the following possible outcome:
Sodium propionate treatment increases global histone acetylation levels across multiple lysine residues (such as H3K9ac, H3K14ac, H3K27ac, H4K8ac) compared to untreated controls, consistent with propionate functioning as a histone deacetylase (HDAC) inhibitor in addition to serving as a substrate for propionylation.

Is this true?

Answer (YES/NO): NO